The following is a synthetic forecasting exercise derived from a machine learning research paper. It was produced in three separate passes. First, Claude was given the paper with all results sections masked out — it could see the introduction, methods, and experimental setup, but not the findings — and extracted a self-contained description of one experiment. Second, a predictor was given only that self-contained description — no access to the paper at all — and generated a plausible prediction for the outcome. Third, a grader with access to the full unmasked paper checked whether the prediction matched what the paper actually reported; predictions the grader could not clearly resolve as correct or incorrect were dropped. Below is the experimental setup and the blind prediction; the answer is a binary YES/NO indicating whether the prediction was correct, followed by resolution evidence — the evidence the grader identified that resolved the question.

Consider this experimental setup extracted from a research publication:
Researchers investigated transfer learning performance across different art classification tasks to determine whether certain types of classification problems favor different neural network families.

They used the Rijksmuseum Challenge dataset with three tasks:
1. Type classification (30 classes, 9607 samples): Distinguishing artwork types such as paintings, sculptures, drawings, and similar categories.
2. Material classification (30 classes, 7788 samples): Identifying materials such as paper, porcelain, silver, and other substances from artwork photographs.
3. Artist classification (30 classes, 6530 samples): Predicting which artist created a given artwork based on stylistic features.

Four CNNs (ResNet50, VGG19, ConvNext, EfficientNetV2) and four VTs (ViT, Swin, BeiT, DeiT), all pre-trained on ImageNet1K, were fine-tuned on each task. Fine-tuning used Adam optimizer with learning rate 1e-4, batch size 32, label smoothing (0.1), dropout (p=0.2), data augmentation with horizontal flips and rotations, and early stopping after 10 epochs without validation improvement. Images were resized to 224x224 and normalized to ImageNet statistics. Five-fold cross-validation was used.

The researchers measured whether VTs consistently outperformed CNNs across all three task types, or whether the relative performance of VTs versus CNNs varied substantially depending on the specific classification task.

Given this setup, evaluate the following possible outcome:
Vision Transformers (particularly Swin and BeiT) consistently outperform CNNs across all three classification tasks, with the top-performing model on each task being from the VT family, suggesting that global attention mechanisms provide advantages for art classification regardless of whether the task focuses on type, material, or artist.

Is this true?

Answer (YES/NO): NO